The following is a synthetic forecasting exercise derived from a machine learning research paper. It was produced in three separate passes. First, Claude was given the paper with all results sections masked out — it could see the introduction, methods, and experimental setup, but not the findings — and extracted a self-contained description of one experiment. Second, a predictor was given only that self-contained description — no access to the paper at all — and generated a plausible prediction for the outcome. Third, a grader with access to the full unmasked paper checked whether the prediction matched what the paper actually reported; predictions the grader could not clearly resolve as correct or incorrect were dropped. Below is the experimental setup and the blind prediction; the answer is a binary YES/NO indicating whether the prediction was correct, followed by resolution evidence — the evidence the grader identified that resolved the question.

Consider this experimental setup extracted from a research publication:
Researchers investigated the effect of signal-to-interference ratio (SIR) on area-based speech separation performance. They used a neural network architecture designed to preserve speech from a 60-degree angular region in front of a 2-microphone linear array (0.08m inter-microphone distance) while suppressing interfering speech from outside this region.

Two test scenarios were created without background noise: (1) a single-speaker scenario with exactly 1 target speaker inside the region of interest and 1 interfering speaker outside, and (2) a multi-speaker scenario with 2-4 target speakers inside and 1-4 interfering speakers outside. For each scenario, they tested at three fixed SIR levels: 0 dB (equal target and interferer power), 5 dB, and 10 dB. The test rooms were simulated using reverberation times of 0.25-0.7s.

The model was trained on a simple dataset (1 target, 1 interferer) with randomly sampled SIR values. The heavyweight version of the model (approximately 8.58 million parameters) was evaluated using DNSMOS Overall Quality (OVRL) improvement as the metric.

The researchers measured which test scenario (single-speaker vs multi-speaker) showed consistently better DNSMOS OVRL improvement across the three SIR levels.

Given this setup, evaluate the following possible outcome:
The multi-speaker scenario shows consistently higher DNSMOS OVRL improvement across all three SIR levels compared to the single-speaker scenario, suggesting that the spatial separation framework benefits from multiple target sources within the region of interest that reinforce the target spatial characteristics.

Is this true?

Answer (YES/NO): NO